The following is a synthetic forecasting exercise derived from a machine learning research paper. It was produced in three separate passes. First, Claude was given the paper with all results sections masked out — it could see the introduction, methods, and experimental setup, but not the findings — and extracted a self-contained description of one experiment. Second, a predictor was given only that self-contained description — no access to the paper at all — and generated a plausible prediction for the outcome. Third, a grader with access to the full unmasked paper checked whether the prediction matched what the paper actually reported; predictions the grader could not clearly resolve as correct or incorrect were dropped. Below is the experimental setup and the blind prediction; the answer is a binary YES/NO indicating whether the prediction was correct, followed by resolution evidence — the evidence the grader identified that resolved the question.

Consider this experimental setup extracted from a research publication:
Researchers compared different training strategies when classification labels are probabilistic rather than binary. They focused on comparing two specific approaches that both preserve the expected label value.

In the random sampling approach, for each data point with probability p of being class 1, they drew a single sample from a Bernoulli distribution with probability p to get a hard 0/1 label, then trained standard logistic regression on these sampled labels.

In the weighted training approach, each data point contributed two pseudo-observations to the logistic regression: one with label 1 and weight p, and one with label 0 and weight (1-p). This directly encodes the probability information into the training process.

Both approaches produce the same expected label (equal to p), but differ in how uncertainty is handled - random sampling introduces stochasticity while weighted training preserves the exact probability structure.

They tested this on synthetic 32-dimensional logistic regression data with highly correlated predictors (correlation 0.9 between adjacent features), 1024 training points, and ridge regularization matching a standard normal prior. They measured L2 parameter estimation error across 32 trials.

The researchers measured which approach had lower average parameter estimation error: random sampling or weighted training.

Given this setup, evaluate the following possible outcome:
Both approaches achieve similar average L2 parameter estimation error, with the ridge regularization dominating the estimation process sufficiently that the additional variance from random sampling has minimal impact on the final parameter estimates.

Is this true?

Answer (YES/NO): NO